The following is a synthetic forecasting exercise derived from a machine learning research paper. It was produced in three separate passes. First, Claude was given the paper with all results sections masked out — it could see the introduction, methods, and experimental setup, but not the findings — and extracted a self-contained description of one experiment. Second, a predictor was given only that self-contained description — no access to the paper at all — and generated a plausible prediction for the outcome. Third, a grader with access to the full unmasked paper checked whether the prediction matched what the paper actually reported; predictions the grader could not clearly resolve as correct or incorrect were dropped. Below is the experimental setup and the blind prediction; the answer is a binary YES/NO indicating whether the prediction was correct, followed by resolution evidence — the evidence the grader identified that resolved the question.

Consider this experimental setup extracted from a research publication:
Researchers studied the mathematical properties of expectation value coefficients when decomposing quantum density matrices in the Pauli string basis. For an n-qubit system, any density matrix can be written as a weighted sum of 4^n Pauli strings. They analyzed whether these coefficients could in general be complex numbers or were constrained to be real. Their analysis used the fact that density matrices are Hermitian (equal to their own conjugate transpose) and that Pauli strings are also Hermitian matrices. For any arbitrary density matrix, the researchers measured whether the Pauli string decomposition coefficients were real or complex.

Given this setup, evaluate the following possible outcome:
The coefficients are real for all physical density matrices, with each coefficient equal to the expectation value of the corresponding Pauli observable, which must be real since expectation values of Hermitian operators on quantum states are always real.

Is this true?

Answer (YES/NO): NO